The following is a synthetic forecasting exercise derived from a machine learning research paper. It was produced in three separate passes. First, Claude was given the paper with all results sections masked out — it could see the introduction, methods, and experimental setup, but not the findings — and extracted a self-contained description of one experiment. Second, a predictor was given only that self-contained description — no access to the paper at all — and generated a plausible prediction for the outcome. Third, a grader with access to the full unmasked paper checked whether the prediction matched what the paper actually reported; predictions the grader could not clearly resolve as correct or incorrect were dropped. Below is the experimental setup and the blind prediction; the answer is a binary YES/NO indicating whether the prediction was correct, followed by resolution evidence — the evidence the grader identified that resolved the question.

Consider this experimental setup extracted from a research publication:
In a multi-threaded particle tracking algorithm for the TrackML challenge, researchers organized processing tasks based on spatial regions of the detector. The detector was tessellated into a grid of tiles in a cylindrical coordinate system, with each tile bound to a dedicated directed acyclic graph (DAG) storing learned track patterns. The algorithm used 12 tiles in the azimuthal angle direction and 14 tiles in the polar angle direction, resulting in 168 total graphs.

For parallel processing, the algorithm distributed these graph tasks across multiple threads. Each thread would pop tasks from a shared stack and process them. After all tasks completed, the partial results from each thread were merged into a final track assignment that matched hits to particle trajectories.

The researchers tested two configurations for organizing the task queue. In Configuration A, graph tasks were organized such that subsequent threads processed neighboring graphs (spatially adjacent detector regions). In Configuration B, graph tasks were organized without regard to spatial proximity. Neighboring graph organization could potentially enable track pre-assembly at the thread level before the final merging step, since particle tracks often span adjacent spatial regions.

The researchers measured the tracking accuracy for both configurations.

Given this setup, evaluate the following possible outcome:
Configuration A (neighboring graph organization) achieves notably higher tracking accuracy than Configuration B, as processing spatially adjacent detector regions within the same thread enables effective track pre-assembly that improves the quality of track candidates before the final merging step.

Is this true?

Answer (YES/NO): NO